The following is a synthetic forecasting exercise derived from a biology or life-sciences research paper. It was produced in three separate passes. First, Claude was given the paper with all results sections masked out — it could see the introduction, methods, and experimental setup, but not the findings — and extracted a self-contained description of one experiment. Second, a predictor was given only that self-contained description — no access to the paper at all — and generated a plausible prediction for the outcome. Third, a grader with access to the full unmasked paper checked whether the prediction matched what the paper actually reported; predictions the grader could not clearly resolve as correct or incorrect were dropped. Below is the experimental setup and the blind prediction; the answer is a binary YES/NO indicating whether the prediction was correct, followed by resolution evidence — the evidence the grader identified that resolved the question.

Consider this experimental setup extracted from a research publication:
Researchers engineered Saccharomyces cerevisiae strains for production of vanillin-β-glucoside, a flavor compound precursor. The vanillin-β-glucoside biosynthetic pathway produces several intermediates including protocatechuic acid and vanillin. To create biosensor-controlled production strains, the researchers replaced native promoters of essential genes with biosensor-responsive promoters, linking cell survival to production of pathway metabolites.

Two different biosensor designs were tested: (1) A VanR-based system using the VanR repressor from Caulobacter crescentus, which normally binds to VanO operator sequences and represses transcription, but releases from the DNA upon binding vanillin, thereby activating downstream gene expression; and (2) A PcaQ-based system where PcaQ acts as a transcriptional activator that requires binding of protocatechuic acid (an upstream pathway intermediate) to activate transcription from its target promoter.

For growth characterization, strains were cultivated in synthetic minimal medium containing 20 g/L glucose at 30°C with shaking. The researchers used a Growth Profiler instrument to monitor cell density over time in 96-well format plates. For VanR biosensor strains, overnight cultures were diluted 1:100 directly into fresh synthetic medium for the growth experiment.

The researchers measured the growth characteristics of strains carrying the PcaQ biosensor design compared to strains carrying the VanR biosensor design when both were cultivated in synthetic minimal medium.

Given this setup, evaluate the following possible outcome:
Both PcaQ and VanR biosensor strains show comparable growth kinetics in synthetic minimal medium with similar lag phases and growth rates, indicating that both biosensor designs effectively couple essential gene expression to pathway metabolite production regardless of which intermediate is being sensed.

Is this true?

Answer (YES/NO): NO